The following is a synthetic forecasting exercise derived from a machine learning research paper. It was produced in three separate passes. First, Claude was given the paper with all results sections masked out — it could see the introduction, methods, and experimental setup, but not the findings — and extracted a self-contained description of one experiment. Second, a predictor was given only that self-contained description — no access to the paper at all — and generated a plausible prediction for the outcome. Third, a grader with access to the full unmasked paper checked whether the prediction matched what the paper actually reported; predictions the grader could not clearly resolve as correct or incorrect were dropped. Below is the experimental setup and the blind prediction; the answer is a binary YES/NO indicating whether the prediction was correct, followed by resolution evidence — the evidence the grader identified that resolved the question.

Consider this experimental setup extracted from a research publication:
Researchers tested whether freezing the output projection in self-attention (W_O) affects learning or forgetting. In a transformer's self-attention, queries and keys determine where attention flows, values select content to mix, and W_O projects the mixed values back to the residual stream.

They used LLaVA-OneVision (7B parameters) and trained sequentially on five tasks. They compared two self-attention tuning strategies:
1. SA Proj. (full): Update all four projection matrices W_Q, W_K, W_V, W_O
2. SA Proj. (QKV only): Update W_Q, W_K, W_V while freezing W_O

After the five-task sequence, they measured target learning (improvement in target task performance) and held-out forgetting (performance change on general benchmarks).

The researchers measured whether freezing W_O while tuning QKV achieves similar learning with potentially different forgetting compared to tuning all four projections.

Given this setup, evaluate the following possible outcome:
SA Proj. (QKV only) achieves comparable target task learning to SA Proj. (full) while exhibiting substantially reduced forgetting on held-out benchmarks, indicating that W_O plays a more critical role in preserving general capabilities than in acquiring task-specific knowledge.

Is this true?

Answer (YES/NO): NO